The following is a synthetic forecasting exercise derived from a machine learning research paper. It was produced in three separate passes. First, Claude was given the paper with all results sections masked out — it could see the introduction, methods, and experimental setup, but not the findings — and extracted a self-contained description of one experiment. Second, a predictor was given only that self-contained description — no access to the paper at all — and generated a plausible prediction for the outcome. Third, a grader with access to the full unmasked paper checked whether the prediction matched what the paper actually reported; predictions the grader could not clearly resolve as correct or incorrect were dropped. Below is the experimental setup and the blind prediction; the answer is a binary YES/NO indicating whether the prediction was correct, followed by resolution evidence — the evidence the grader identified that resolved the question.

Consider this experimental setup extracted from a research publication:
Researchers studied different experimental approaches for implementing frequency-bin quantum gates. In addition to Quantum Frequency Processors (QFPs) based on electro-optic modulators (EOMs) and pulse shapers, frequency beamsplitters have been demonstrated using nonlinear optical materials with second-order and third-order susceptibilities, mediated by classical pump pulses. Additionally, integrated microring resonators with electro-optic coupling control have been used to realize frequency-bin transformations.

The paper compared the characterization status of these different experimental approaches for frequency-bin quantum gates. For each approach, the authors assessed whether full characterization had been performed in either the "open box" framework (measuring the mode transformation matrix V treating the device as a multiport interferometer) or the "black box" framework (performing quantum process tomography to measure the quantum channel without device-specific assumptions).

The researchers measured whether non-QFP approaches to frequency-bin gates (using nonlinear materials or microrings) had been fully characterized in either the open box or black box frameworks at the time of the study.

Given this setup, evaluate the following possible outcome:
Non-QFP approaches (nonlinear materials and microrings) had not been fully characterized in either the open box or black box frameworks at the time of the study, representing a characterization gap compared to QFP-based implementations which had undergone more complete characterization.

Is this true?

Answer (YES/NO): YES